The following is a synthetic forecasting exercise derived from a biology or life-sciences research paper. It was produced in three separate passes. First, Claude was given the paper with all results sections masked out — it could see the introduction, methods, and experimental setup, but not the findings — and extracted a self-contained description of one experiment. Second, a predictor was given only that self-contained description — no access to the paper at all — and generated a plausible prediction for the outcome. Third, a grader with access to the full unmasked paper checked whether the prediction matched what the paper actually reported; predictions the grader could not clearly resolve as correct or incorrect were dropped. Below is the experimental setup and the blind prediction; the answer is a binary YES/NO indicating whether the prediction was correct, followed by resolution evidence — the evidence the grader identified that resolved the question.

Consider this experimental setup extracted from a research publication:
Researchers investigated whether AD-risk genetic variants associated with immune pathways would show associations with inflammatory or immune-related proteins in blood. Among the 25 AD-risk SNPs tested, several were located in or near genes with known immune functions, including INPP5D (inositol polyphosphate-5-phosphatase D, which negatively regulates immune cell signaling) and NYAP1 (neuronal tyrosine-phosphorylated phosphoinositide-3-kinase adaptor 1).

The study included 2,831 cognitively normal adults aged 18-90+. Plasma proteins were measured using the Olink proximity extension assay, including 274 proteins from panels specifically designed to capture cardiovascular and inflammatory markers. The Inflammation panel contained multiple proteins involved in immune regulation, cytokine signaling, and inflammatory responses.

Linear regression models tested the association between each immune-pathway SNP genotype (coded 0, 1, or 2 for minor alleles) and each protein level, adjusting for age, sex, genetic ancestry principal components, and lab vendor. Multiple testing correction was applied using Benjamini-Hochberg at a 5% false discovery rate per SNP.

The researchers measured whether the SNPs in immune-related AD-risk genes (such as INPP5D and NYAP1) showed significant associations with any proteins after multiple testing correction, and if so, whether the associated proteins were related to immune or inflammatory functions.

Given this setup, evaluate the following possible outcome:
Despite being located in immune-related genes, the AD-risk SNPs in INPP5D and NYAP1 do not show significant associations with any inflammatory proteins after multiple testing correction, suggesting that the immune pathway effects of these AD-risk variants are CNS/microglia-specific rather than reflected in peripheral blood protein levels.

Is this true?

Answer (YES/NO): NO